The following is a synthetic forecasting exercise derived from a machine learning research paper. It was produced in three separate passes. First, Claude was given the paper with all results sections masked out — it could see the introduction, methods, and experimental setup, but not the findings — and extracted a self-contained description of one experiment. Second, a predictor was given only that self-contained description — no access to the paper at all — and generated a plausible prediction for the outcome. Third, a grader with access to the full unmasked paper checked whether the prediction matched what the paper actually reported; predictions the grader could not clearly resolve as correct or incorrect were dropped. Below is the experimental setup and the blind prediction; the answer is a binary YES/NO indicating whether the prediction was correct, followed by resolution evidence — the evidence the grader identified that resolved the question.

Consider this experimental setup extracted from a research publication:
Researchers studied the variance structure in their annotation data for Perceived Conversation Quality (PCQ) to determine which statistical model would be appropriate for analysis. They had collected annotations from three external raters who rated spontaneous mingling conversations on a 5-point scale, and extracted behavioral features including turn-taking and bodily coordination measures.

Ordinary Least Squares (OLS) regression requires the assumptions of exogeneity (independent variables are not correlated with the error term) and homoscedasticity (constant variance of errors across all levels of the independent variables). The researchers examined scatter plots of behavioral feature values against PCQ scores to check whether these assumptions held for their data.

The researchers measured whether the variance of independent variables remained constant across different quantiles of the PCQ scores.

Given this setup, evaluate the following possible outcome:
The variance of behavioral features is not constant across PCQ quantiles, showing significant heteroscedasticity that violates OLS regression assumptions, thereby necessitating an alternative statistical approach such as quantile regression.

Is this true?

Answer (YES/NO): YES